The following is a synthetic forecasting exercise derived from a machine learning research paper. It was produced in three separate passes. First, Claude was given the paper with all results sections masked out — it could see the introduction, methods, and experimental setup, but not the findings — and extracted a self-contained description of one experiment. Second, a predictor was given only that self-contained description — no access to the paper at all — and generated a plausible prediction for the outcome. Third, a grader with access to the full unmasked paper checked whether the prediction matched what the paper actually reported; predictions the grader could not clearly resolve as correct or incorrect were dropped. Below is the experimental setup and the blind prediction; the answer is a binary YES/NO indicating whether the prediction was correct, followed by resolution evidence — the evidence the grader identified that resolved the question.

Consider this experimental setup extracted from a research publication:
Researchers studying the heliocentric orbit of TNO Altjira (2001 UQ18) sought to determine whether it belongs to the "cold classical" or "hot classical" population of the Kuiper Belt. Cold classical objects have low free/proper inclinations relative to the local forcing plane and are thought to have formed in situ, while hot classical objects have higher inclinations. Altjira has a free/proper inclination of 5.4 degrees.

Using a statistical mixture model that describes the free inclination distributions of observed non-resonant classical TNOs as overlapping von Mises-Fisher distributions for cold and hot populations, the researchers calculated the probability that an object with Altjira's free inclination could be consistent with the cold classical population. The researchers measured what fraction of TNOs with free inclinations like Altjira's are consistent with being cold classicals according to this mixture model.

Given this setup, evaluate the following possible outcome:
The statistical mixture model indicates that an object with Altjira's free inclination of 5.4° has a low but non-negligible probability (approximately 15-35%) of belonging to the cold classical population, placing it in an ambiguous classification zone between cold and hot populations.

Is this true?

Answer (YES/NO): NO